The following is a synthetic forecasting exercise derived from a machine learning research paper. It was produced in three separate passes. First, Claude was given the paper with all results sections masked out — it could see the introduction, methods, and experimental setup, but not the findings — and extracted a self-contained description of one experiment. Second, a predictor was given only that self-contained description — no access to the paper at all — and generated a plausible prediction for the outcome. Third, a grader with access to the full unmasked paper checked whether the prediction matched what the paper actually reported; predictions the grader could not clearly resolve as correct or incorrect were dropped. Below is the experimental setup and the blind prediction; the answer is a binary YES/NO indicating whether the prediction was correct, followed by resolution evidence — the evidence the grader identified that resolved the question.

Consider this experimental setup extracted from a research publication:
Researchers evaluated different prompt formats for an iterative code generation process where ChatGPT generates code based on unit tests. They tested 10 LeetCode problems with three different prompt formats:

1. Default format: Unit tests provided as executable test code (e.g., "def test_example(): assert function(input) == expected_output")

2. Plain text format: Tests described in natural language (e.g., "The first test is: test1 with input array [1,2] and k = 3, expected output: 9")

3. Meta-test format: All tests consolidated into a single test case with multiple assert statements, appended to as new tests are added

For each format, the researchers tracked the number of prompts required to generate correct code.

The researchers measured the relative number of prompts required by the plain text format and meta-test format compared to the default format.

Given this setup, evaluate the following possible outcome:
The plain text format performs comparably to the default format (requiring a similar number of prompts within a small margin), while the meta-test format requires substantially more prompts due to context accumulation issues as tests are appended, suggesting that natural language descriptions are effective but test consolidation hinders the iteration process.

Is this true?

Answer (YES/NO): NO